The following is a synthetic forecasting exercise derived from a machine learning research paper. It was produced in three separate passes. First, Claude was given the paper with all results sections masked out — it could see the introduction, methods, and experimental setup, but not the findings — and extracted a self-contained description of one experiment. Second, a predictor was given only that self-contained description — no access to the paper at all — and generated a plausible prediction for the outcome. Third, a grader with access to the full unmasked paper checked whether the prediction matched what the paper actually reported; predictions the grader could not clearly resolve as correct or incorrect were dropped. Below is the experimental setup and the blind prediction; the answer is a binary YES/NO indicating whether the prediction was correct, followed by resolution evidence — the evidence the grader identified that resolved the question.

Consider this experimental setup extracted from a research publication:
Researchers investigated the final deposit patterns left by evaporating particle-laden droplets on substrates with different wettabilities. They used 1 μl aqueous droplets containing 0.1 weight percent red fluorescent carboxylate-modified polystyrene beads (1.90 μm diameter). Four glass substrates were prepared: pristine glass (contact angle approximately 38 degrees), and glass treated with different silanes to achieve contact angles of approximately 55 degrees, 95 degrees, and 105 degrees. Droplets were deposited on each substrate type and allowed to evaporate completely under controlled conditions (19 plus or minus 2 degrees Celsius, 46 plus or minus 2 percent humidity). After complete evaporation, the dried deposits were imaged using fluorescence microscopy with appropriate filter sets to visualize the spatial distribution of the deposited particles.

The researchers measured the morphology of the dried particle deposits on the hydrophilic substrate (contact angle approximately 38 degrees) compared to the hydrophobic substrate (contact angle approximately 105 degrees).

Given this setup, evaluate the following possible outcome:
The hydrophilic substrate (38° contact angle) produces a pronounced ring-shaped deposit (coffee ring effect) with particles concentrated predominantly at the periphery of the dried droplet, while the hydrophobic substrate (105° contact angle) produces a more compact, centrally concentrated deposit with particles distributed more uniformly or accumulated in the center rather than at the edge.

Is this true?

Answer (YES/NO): YES